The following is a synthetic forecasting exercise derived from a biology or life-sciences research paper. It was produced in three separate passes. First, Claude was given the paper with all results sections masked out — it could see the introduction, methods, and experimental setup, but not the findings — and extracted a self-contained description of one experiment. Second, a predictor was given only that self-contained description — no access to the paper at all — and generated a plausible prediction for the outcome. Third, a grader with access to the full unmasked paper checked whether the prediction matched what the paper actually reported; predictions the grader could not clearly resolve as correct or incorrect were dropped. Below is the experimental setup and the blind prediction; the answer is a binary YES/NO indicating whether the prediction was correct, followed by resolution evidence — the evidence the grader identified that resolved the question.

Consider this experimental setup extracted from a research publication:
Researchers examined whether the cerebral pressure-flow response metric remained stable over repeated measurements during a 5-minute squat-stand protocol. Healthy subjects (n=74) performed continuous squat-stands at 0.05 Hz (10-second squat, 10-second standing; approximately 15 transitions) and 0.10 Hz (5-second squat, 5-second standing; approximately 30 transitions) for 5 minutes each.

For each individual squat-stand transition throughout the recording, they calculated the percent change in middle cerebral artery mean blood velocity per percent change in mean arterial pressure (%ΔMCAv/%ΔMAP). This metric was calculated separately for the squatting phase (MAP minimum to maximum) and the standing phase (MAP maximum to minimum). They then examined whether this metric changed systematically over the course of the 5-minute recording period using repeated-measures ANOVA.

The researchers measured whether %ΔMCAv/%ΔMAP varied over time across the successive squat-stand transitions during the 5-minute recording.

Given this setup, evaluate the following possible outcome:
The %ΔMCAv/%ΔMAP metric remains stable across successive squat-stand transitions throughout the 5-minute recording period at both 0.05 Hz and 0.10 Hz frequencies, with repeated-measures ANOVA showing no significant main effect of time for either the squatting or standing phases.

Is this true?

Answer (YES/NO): YES